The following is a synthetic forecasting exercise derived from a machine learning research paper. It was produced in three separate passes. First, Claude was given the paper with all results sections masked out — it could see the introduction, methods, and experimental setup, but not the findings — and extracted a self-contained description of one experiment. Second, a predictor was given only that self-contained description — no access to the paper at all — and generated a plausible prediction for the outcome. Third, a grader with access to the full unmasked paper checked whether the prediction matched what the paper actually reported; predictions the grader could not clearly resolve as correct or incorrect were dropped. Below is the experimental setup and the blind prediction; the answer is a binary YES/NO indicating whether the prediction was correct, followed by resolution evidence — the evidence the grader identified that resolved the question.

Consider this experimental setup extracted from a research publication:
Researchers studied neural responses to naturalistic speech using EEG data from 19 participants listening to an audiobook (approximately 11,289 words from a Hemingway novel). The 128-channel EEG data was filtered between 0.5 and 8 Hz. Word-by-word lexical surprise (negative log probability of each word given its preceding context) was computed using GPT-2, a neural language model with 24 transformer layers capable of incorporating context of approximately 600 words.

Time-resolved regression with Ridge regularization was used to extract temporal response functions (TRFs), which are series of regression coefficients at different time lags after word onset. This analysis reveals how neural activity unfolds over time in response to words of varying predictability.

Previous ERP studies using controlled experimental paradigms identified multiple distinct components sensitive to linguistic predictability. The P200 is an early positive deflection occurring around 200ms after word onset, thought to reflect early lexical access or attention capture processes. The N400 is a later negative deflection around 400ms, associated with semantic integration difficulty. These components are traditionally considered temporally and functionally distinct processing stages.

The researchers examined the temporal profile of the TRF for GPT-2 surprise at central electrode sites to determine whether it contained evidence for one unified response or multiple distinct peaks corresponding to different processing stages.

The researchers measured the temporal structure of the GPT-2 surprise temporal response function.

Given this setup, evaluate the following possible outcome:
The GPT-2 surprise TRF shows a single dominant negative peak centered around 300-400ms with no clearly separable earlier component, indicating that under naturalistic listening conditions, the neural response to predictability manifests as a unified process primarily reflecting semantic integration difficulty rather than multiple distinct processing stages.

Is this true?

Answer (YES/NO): NO